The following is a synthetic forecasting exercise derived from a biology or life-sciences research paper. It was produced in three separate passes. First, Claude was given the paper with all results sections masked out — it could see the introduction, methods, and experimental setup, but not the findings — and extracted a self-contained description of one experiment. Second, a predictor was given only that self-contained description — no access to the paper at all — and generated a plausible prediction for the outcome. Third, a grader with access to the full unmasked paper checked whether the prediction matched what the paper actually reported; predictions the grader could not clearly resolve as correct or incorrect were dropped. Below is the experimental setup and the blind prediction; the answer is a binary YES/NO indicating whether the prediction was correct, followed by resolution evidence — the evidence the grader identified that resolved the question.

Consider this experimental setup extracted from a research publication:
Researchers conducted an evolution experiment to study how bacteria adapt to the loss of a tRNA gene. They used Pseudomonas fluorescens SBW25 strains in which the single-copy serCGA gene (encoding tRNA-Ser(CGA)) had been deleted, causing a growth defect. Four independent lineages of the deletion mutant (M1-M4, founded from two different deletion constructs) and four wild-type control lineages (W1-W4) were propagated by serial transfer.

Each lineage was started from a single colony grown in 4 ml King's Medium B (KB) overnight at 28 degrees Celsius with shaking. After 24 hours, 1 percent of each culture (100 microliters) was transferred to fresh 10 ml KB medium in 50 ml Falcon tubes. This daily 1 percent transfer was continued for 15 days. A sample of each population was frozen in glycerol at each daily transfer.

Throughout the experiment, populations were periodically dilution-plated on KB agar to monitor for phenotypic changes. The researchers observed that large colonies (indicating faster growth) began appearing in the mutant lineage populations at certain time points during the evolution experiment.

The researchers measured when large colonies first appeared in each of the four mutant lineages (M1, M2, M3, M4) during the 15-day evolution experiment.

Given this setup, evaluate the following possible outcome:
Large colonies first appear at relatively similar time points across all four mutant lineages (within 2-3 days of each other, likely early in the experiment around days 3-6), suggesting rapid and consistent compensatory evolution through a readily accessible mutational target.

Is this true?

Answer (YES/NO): YES